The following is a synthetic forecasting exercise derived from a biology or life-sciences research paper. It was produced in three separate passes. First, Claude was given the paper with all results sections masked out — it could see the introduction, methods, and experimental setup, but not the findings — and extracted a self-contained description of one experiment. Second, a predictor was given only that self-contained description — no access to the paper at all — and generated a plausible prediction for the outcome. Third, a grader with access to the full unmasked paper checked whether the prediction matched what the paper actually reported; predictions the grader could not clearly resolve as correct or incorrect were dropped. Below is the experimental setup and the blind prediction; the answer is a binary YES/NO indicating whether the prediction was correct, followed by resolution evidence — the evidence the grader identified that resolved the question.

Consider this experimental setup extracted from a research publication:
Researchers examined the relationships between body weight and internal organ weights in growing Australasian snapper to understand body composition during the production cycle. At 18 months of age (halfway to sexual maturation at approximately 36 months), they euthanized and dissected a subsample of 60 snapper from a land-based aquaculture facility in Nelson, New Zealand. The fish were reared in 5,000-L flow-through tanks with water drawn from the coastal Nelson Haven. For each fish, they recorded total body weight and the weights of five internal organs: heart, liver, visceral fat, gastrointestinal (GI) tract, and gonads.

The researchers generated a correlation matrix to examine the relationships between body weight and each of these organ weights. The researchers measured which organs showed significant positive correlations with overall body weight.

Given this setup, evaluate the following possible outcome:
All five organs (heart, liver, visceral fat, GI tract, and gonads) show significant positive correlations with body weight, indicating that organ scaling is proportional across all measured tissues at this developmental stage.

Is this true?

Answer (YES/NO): NO